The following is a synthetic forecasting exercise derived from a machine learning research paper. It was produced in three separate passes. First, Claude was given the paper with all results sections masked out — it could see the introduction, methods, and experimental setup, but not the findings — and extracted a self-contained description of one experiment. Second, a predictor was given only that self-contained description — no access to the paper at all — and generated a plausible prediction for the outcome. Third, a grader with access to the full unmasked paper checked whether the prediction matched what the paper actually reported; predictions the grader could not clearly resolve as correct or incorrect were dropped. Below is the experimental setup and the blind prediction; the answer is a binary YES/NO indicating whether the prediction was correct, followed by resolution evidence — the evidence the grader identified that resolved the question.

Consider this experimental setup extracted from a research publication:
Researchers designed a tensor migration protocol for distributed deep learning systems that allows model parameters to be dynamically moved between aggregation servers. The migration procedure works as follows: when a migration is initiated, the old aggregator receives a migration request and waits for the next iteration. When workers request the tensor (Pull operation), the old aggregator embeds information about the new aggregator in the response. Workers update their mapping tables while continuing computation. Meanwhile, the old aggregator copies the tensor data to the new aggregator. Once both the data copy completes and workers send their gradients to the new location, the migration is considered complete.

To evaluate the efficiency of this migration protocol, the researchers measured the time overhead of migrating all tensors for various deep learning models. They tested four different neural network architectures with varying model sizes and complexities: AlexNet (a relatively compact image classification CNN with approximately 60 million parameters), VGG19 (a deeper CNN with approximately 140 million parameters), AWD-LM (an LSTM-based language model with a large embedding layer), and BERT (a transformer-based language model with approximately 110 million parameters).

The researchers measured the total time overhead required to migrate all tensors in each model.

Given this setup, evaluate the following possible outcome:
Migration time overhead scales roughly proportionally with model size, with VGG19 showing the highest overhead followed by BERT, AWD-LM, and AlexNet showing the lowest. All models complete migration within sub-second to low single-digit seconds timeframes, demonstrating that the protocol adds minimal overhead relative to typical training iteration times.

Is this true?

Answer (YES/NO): NO